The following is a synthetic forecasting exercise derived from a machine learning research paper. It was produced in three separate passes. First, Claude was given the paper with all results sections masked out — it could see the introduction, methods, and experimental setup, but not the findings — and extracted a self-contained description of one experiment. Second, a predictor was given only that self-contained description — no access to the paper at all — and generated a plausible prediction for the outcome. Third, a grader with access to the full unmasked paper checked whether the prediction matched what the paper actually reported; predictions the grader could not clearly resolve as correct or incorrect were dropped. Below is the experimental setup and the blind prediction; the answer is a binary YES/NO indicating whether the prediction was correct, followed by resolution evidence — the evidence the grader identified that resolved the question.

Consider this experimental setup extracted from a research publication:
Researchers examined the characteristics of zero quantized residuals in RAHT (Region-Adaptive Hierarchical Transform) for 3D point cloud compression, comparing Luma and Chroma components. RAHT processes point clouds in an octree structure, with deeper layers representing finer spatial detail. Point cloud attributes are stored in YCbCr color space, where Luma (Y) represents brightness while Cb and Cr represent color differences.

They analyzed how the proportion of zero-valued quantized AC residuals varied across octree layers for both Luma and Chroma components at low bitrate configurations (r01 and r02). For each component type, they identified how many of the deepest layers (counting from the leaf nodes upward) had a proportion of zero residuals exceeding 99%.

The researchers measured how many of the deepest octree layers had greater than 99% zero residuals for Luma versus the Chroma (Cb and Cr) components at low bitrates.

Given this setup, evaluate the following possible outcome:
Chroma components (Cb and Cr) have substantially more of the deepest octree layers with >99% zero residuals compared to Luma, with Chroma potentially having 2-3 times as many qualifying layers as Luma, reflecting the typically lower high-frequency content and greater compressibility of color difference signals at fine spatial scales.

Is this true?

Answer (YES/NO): YES